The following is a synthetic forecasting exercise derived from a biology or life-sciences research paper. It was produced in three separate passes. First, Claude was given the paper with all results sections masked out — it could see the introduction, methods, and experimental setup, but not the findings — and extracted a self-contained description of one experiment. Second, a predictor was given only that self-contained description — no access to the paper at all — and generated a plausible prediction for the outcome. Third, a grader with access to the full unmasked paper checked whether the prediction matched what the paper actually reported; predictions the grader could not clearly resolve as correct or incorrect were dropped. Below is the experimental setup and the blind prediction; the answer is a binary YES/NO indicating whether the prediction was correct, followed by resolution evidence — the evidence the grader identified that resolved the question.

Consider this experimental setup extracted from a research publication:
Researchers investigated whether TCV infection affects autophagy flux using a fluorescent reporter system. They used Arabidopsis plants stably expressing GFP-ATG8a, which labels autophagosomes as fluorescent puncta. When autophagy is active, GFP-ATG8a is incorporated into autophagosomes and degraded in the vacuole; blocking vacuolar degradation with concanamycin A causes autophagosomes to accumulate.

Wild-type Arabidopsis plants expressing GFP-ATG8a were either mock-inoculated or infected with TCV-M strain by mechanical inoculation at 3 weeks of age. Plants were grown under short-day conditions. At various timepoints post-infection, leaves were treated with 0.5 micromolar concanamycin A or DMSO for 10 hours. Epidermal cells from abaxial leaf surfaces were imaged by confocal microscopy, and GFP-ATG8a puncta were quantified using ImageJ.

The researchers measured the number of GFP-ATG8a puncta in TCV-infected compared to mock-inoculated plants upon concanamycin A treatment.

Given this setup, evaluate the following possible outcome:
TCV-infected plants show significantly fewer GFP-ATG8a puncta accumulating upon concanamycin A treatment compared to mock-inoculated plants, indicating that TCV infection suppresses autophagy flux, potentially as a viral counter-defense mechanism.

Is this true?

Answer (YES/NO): NO